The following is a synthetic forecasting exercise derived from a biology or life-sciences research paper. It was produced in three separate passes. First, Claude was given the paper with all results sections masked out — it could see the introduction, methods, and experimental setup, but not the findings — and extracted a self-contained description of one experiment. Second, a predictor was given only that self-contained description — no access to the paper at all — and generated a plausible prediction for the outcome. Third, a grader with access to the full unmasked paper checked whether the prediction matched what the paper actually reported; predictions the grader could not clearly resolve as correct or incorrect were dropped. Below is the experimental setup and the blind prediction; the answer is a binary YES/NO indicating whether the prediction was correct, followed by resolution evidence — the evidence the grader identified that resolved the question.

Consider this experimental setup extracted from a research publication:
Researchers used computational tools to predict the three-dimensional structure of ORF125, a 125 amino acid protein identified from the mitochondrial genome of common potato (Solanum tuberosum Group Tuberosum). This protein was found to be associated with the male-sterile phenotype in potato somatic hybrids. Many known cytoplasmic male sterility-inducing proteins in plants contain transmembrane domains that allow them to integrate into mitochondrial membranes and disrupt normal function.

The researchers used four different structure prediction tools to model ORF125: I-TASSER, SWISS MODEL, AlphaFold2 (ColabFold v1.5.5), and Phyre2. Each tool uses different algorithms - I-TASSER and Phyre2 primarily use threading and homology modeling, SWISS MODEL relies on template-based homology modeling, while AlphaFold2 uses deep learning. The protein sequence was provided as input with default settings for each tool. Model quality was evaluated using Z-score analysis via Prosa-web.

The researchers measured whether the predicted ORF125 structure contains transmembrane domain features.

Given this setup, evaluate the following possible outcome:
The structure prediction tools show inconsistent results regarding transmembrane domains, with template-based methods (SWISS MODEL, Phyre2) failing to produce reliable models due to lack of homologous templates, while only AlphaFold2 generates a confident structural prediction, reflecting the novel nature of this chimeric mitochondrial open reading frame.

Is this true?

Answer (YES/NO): NO